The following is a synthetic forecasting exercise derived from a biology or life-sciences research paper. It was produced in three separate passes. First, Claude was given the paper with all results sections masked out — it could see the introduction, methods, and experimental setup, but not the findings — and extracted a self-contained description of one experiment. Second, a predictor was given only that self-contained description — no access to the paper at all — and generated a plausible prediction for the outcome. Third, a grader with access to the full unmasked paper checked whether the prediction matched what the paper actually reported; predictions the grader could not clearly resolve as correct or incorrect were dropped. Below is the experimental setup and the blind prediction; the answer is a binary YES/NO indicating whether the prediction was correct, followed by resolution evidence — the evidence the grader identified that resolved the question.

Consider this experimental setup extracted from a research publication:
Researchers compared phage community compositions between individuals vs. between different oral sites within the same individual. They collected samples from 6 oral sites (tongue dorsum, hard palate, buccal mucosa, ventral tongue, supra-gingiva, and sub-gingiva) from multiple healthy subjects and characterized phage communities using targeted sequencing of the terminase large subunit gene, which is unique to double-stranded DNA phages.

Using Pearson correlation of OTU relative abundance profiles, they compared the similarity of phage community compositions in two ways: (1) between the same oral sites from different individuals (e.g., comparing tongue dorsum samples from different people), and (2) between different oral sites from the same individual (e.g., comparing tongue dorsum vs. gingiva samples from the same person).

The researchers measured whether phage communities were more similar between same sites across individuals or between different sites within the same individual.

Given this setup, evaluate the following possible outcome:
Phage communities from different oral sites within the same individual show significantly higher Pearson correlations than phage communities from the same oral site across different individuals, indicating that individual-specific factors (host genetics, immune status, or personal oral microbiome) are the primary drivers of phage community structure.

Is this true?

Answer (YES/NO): YES